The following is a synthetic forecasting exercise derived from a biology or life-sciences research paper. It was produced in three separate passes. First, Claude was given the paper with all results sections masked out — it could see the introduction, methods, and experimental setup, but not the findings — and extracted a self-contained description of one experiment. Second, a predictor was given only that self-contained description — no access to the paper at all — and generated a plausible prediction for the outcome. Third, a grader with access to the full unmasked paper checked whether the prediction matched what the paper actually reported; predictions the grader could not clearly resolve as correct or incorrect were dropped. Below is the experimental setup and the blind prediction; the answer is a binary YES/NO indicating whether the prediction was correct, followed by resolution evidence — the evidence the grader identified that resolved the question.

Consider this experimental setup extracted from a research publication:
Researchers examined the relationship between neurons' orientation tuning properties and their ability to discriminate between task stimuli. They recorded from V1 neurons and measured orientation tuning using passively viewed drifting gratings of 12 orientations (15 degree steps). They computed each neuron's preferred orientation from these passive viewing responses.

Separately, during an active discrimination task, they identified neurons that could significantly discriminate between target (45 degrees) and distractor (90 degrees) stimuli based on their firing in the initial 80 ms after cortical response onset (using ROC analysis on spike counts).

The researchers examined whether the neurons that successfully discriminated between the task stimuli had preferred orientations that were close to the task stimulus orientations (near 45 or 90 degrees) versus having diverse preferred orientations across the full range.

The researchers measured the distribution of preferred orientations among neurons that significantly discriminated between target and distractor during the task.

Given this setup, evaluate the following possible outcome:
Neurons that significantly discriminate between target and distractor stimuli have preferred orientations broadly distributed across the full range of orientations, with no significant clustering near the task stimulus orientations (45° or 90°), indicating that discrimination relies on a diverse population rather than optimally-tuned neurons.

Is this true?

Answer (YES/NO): NO